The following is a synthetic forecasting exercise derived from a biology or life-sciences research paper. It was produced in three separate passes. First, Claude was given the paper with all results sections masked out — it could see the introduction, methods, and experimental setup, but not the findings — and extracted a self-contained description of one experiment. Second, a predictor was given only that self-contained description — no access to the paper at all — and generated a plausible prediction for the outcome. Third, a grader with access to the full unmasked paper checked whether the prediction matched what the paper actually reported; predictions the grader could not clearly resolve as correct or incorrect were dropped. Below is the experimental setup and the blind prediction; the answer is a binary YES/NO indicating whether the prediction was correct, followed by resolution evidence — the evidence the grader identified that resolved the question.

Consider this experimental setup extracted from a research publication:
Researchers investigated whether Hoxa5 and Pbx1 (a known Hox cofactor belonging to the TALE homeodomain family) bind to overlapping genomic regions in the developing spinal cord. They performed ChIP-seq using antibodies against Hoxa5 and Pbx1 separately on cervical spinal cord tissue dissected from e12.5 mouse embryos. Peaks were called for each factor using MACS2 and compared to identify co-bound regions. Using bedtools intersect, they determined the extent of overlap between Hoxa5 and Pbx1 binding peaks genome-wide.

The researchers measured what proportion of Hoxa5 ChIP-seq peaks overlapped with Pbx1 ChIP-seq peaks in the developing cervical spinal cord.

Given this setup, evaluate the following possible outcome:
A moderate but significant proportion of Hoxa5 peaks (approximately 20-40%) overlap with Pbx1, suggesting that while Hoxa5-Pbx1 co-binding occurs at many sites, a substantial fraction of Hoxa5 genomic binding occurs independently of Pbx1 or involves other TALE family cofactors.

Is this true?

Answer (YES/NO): YES